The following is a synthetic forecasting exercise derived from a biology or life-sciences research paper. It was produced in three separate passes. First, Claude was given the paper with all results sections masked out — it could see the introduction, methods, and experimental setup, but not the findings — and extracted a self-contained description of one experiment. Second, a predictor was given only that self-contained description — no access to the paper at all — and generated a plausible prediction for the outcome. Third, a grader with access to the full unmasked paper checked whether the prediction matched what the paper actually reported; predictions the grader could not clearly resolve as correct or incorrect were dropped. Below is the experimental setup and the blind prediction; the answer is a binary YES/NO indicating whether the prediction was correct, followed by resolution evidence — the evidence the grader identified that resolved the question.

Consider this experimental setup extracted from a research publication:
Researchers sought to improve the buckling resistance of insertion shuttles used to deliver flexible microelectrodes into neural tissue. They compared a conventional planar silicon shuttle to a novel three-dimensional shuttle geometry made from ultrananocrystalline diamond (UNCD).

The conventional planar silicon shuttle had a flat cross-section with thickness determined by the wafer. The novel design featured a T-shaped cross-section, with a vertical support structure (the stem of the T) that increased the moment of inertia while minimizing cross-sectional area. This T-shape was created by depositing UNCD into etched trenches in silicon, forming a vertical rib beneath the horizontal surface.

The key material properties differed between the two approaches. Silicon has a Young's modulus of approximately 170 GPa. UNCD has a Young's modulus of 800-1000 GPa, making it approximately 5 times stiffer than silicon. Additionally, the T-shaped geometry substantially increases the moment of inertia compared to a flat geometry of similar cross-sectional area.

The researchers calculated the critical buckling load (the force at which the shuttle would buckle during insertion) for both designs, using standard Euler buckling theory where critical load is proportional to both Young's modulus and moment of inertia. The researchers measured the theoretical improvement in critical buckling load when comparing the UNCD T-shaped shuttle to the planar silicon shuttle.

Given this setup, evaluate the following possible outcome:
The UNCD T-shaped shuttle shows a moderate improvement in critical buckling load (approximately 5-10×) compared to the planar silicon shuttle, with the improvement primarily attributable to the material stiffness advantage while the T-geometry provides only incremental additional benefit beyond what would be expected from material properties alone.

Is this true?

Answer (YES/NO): NO